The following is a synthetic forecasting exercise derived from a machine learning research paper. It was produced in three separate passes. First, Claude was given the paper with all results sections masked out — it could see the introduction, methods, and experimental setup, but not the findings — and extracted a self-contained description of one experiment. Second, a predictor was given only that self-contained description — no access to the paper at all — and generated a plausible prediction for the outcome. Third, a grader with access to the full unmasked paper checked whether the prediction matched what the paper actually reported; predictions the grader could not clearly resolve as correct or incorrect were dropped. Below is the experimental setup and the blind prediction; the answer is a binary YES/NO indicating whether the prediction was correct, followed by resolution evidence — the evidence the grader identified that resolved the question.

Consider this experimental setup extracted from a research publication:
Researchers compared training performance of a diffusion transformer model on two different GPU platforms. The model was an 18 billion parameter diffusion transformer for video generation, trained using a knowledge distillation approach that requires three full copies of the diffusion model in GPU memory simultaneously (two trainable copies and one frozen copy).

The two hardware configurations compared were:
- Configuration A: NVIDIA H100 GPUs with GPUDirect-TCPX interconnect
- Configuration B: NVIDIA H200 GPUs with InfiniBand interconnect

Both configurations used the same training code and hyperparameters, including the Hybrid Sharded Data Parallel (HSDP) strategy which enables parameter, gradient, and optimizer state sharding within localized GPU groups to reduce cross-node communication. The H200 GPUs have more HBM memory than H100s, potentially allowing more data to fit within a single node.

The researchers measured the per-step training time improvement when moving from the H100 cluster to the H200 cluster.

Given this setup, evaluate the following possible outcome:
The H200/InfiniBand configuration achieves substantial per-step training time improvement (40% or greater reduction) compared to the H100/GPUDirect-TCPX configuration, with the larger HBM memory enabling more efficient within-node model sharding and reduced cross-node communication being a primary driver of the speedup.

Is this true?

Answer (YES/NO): YES